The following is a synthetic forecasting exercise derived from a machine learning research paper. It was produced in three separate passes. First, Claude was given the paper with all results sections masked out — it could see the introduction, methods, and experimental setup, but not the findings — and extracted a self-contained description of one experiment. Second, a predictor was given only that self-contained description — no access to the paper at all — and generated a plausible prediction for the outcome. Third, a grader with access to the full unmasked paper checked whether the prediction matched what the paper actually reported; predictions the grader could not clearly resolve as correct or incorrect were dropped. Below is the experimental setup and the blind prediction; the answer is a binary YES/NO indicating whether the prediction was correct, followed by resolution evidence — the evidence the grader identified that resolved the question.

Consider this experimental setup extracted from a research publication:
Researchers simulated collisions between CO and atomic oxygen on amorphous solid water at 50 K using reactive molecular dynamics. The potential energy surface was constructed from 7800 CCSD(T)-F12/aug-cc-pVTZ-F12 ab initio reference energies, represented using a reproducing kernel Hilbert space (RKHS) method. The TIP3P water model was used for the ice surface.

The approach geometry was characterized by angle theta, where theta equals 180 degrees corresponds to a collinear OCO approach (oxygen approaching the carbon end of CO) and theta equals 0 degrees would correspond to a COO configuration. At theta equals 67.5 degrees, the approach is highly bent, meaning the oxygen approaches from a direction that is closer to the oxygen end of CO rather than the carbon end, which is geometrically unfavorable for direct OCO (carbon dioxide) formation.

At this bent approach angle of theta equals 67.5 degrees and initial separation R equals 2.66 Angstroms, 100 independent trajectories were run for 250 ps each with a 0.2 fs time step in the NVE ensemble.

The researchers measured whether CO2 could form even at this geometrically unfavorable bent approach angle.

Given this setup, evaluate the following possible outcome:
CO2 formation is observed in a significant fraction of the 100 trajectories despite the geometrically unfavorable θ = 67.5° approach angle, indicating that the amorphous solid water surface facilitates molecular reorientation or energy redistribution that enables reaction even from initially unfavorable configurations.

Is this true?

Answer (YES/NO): YES